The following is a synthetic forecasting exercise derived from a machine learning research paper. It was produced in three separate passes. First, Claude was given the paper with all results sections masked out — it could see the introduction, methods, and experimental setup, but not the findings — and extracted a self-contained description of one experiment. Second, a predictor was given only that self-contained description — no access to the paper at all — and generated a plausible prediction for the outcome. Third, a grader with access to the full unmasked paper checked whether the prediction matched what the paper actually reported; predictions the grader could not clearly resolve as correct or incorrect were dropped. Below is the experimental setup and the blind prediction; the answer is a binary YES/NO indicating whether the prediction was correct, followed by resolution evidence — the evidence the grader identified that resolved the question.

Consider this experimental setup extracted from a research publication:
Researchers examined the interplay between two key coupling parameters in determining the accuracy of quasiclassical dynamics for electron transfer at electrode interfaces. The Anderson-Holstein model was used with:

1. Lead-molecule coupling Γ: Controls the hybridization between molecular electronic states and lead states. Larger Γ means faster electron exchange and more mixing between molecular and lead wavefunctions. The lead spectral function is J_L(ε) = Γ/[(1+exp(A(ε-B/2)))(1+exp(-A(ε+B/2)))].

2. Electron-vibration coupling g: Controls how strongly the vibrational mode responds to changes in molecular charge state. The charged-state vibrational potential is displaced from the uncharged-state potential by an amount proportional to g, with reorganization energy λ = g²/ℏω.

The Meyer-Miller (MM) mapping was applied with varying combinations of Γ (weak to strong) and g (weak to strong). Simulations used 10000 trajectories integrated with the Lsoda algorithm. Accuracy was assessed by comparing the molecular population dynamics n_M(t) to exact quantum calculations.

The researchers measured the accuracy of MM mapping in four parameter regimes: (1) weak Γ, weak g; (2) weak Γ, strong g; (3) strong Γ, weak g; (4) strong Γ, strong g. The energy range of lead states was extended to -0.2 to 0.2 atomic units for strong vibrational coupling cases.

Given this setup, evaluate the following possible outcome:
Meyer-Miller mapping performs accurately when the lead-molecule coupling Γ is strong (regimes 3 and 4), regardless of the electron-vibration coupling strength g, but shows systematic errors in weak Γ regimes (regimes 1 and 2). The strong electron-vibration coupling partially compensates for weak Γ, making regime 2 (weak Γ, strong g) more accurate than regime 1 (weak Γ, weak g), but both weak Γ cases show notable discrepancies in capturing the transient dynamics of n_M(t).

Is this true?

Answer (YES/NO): NO